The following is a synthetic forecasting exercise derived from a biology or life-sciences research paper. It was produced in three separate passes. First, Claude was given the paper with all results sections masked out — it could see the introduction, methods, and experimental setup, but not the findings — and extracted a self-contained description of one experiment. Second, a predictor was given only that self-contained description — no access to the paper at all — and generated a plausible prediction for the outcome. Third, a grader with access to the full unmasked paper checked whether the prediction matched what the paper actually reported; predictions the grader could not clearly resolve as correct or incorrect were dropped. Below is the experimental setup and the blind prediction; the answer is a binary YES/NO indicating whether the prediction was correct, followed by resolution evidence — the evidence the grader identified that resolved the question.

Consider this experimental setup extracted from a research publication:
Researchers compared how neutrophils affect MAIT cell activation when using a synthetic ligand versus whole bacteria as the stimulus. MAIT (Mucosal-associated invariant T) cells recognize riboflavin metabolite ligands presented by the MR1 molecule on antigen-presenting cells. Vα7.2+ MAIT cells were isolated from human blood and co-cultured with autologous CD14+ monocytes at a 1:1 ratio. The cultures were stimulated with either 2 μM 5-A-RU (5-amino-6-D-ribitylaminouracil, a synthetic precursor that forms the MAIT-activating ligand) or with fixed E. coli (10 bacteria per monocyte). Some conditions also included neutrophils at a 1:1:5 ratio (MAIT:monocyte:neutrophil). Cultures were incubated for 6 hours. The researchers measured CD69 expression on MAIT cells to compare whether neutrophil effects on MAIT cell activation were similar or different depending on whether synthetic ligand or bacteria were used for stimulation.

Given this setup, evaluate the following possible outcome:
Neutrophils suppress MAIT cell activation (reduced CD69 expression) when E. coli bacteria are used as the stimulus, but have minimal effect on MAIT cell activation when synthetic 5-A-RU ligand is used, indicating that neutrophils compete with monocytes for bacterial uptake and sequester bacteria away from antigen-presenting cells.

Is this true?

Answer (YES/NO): NO